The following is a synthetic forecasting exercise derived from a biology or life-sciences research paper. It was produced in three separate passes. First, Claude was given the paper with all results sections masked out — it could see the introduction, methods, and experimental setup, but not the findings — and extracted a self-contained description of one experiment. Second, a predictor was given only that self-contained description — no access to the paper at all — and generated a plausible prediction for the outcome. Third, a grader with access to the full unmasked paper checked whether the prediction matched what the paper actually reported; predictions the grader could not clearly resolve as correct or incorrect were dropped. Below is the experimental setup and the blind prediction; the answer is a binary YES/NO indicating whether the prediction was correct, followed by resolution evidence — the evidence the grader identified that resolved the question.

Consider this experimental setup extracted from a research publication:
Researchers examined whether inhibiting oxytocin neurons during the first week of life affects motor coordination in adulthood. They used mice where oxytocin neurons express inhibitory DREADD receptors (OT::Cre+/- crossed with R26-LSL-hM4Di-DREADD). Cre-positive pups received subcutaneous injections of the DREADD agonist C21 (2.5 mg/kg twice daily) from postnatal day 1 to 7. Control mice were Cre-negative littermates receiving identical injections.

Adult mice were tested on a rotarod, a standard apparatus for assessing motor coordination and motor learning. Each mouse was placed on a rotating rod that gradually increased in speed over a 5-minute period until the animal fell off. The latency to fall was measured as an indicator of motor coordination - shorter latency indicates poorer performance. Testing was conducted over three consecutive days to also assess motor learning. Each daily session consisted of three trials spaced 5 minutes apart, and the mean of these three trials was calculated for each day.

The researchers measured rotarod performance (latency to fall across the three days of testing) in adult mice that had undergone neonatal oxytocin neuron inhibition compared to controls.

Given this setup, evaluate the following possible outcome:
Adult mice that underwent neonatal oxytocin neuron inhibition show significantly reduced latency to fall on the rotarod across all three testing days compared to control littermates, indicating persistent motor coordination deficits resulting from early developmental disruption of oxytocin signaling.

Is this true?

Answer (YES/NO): NO